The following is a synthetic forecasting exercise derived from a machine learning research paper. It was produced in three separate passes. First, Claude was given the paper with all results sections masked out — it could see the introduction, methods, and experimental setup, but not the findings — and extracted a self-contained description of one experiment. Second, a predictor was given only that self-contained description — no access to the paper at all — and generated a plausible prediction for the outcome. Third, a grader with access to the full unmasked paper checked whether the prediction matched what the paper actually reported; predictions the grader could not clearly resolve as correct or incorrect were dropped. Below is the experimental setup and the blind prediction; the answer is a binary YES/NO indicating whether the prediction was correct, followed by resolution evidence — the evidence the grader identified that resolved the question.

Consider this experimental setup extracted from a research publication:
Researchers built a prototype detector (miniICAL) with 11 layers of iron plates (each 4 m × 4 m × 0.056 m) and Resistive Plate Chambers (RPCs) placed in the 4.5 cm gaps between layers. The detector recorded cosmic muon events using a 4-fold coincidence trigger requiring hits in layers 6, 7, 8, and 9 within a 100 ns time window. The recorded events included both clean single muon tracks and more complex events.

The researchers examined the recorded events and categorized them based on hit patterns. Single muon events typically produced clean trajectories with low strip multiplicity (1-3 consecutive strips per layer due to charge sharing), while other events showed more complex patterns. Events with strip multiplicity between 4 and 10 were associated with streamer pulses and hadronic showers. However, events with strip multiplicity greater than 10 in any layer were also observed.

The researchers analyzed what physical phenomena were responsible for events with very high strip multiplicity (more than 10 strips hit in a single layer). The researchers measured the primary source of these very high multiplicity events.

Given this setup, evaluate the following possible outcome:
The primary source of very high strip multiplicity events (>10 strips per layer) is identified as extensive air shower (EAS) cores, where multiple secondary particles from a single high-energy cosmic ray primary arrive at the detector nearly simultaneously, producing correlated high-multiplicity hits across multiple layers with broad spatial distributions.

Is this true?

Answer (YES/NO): NO